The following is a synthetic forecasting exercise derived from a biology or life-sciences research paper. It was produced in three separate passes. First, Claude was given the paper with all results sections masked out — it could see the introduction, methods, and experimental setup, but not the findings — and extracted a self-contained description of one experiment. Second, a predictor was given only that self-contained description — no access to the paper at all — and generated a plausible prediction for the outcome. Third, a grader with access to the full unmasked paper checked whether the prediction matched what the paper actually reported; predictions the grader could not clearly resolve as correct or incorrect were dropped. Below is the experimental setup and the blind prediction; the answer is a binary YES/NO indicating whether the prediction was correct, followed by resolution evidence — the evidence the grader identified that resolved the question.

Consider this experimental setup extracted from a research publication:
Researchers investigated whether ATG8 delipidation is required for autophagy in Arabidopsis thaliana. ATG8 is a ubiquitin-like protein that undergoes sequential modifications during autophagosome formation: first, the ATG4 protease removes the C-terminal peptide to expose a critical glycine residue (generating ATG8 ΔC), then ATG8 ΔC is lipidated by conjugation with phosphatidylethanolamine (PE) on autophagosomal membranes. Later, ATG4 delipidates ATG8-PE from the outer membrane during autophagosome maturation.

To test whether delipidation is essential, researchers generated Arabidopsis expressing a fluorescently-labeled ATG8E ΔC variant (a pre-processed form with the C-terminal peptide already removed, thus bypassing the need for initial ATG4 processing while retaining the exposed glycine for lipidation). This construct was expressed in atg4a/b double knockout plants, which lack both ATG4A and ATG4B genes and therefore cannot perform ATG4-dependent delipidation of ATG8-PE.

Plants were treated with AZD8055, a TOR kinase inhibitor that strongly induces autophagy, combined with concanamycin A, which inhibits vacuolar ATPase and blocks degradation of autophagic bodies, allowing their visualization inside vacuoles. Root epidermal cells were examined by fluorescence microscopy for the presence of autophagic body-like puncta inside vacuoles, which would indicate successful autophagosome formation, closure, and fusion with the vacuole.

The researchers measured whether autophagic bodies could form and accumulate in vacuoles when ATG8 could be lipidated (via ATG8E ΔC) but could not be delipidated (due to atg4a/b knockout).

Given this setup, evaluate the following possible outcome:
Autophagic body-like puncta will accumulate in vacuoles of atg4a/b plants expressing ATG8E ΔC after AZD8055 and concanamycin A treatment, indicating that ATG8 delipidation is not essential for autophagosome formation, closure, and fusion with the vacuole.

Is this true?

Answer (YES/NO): YES